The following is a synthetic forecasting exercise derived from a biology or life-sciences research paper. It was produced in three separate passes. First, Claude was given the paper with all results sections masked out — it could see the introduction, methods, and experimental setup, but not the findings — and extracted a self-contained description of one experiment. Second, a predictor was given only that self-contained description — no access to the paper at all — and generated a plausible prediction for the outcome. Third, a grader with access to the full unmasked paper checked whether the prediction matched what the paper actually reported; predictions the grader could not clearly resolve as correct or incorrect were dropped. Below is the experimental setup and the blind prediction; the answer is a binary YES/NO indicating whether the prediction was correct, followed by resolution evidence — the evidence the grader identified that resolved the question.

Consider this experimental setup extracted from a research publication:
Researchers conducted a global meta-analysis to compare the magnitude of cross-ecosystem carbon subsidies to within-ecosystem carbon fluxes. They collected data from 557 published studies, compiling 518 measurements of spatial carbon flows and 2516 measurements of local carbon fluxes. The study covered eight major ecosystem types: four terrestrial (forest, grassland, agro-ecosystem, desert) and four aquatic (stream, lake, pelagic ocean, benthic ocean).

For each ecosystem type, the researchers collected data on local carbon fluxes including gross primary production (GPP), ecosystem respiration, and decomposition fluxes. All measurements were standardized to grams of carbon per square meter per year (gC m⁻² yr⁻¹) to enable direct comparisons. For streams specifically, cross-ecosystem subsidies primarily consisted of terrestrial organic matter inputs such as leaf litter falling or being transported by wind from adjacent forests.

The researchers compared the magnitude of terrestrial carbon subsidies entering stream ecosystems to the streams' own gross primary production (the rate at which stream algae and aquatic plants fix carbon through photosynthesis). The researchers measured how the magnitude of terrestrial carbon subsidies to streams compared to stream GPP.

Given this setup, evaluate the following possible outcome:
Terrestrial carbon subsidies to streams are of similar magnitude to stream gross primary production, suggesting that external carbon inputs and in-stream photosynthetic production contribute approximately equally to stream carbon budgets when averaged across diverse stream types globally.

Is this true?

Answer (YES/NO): YES